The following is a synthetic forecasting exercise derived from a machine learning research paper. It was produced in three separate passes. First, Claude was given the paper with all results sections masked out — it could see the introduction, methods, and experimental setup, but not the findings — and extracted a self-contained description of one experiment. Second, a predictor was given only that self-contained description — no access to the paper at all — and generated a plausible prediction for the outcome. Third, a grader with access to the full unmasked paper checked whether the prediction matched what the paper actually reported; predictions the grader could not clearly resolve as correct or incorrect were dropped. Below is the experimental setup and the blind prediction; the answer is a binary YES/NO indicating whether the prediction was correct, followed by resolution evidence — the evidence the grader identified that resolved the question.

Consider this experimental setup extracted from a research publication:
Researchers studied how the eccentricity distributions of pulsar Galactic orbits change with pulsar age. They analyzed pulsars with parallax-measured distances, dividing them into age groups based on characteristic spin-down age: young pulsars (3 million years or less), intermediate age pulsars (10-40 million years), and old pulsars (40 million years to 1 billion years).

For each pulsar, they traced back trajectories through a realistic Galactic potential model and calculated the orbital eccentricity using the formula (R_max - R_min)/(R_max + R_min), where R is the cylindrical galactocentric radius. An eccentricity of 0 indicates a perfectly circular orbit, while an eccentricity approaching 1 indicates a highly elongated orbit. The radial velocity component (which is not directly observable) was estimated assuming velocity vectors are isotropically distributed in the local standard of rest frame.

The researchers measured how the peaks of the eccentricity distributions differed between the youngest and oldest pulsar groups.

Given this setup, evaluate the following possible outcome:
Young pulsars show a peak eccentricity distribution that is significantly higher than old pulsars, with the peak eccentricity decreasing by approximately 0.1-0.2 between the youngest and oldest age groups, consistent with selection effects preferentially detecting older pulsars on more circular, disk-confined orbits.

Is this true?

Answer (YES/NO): NO